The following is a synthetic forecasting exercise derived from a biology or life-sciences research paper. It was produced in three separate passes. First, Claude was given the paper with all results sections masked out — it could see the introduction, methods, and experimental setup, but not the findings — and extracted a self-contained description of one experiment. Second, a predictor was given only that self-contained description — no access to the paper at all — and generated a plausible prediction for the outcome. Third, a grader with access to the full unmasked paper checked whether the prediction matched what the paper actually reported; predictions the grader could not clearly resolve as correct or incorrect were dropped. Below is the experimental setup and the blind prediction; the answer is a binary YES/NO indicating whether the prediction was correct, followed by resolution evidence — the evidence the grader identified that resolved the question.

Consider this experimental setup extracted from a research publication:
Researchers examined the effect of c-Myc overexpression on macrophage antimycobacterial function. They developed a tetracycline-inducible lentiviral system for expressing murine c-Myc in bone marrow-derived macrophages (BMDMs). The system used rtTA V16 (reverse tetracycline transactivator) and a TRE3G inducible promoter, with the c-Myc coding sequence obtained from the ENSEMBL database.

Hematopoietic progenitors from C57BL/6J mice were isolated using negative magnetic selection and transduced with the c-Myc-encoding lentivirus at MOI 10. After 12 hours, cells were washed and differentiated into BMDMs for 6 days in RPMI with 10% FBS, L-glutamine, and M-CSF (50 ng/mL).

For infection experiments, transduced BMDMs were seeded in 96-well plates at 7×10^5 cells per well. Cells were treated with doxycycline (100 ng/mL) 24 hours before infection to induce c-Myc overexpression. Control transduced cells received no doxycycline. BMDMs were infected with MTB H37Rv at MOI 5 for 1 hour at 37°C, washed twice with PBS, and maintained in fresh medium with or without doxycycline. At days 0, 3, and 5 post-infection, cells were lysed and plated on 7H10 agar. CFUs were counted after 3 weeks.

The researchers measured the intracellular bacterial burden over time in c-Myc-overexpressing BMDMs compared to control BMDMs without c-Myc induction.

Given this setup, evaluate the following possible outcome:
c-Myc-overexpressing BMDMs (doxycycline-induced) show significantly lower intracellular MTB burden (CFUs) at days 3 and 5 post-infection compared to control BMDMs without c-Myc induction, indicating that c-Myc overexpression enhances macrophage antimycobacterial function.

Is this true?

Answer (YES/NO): NO